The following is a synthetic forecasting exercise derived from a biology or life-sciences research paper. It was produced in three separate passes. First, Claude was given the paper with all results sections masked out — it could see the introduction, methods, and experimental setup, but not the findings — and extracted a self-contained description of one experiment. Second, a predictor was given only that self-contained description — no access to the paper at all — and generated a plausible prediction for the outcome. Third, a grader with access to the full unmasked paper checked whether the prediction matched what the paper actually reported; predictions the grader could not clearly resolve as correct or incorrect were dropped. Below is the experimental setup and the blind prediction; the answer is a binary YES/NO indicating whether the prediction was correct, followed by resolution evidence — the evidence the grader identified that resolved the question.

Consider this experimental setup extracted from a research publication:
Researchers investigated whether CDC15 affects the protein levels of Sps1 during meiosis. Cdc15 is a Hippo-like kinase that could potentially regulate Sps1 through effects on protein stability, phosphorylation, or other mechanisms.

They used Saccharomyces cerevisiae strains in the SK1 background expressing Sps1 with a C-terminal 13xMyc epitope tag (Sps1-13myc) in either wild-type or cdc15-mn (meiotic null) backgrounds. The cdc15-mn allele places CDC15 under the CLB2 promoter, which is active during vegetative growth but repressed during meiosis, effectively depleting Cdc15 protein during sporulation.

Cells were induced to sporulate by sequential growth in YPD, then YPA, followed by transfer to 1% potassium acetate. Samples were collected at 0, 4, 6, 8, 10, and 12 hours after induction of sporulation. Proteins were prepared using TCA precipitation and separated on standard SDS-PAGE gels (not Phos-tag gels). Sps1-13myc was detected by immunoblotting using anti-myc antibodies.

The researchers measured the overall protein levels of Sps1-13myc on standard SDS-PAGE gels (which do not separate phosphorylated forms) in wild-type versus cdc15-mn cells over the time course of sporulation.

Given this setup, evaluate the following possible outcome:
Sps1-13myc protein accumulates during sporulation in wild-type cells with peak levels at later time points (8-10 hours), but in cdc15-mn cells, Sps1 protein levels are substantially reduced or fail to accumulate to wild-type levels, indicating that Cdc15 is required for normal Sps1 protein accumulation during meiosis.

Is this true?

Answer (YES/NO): NO